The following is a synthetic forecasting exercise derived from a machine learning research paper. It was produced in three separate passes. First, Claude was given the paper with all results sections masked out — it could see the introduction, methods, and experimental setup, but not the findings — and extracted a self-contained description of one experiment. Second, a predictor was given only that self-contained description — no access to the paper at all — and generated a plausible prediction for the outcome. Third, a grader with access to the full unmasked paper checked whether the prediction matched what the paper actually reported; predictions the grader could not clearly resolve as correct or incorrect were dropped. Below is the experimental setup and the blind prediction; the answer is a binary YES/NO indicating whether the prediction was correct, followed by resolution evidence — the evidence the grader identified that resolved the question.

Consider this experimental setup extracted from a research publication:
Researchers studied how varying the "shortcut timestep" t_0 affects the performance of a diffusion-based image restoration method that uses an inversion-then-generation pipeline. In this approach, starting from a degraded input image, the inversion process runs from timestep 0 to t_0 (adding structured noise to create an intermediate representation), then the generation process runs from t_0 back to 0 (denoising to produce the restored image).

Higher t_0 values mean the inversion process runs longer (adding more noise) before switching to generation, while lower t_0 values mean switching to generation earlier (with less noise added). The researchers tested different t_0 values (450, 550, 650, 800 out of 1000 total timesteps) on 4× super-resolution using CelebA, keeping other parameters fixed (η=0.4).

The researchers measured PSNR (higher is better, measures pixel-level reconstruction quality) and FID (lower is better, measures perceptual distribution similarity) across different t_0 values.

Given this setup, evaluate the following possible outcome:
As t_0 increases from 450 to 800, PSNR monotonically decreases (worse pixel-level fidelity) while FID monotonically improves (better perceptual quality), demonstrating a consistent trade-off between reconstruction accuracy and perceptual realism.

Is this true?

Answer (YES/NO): NO